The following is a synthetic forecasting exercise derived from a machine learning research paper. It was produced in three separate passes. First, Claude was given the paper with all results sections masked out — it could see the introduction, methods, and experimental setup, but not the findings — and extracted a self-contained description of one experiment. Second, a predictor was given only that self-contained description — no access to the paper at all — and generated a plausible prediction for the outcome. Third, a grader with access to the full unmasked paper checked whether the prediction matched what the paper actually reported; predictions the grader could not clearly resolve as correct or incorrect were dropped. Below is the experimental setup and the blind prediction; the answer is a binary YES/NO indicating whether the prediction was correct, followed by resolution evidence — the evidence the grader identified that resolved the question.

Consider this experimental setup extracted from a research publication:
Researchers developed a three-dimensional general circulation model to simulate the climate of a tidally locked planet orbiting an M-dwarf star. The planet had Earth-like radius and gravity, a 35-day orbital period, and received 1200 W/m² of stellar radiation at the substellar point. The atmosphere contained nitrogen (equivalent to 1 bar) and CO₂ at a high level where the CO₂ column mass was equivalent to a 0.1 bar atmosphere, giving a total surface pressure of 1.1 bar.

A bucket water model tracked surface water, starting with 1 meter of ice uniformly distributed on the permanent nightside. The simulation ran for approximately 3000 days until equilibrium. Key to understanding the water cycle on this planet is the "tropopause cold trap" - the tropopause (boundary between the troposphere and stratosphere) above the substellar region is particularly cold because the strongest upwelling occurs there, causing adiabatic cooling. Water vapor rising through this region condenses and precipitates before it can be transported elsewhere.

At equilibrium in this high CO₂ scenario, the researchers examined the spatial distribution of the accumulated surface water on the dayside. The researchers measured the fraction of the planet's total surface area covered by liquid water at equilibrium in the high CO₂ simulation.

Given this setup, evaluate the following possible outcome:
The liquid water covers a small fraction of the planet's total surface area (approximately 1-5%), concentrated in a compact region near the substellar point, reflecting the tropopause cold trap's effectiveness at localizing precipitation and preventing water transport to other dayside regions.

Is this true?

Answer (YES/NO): YES